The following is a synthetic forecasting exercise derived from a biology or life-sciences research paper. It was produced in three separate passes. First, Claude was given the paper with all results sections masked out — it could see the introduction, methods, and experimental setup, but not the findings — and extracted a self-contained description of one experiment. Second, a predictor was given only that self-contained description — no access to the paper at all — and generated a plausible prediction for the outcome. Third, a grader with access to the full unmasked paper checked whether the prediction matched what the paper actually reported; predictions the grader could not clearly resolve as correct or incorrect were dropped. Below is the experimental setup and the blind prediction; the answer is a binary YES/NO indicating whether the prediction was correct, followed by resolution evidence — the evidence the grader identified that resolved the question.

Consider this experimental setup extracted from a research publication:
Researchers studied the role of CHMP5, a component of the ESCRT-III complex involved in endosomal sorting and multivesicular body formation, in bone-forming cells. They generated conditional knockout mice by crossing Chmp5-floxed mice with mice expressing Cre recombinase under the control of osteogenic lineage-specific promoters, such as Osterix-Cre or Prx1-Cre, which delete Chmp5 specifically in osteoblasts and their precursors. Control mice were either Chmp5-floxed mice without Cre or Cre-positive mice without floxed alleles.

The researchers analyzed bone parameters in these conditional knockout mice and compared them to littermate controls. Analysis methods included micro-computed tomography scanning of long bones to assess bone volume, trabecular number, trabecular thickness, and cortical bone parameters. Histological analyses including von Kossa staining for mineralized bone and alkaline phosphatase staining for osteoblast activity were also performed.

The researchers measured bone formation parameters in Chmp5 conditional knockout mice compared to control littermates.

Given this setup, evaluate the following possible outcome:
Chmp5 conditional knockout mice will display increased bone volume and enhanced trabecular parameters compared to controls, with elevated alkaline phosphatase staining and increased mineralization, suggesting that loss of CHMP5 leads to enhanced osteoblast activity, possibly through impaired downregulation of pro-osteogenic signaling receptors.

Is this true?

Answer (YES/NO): NO